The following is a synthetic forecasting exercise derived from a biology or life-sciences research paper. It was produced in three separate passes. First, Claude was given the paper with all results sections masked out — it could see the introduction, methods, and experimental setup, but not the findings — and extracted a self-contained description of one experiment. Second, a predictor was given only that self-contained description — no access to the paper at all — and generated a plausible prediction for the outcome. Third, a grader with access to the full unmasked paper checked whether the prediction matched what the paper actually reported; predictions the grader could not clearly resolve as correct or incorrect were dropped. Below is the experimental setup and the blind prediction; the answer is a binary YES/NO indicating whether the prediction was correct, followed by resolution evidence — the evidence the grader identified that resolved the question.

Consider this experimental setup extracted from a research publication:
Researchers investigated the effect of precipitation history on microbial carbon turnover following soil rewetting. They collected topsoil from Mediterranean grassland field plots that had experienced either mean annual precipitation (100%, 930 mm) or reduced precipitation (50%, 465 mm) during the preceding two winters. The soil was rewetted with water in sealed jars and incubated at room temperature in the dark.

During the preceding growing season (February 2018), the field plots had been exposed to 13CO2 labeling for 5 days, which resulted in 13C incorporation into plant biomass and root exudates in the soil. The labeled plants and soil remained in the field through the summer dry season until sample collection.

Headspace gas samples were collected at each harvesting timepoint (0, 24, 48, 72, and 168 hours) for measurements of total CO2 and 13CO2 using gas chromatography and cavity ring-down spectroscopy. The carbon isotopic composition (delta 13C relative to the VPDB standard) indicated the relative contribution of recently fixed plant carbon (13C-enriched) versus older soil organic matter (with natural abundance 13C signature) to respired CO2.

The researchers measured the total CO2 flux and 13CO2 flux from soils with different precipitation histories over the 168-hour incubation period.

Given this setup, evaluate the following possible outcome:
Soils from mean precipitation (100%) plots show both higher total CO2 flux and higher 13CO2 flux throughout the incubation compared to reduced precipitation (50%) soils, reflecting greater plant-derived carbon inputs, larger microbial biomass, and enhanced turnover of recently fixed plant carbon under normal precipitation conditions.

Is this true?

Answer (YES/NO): NO